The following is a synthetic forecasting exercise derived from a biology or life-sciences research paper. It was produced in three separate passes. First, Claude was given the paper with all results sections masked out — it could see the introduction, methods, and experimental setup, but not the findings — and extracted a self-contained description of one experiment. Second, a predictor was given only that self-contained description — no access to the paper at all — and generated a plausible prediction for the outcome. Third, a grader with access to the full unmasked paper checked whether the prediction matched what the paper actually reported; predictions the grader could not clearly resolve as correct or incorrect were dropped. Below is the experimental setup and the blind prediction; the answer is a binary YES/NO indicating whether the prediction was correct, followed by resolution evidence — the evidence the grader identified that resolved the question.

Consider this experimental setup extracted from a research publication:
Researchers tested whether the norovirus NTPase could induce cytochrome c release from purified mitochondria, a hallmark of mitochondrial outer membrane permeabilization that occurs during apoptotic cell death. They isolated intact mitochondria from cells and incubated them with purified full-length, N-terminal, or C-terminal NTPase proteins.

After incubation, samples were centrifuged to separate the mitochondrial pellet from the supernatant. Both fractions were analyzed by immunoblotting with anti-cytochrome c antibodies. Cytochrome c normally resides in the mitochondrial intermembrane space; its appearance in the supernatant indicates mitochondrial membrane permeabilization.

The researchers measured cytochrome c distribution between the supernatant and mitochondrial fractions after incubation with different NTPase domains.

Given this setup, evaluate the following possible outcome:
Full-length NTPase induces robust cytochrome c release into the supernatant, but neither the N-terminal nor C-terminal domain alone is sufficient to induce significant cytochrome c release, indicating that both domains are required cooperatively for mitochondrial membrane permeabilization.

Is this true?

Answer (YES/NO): NO